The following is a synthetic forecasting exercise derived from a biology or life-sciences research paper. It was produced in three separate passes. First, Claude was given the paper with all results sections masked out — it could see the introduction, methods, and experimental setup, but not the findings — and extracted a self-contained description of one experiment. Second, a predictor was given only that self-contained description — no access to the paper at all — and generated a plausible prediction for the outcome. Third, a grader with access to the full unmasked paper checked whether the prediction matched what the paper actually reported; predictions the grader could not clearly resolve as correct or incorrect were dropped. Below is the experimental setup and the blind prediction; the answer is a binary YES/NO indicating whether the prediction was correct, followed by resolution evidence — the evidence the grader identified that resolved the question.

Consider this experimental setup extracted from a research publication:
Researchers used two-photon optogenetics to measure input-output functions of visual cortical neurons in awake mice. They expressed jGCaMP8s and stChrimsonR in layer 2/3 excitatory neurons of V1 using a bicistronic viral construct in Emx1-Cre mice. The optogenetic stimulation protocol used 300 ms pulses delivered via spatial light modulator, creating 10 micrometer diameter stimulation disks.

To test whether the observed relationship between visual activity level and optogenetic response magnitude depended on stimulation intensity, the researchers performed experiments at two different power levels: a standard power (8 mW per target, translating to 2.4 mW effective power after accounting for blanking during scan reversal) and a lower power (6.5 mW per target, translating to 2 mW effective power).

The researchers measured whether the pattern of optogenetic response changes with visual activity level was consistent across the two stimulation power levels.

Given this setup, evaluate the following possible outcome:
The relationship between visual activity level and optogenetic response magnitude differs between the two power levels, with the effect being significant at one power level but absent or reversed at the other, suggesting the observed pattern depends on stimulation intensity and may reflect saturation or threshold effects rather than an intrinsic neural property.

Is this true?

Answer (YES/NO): NO